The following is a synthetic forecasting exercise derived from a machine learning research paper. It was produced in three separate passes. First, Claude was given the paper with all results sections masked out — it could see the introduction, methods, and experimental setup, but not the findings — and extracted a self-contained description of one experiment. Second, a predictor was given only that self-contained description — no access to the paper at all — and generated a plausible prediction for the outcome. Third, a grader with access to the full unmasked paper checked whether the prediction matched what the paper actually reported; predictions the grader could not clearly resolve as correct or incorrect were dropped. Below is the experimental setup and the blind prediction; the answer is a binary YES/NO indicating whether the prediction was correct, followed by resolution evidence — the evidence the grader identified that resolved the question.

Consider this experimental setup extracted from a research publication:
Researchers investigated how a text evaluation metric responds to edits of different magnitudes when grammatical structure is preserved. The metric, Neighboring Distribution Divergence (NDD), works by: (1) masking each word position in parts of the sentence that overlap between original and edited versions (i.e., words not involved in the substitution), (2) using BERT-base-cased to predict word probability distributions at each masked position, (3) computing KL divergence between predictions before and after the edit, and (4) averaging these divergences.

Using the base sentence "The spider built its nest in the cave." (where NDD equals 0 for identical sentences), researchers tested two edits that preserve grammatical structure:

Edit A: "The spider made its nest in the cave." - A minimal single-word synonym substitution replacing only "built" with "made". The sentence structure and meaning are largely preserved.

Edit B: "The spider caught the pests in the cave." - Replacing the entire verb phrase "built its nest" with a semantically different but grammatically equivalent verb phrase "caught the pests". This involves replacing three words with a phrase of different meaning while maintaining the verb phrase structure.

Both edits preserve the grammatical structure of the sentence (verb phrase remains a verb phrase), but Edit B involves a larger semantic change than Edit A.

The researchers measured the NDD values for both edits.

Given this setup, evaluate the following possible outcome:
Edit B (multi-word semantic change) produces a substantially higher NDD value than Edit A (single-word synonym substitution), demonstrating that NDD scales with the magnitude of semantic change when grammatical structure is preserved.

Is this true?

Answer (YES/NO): YES